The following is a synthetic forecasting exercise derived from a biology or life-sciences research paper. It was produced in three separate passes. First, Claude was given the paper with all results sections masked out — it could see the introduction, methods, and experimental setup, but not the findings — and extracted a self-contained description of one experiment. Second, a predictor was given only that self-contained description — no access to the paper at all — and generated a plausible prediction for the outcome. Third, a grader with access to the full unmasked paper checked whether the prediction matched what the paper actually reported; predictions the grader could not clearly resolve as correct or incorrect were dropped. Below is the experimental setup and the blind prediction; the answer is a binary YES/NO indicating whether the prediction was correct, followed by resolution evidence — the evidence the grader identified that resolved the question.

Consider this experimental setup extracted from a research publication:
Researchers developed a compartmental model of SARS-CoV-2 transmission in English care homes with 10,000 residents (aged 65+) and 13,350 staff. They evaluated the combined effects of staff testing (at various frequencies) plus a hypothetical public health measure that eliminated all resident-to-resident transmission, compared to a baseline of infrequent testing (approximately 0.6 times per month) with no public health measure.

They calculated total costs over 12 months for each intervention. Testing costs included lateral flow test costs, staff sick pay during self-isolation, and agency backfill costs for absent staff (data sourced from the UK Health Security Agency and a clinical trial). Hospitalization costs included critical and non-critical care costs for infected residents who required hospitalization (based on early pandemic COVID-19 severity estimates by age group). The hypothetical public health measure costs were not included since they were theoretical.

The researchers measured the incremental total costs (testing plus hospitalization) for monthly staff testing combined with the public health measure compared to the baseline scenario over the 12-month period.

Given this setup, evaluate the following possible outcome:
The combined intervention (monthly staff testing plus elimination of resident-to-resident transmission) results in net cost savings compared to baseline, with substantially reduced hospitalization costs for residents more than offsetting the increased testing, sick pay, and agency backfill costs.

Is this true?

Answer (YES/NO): YES